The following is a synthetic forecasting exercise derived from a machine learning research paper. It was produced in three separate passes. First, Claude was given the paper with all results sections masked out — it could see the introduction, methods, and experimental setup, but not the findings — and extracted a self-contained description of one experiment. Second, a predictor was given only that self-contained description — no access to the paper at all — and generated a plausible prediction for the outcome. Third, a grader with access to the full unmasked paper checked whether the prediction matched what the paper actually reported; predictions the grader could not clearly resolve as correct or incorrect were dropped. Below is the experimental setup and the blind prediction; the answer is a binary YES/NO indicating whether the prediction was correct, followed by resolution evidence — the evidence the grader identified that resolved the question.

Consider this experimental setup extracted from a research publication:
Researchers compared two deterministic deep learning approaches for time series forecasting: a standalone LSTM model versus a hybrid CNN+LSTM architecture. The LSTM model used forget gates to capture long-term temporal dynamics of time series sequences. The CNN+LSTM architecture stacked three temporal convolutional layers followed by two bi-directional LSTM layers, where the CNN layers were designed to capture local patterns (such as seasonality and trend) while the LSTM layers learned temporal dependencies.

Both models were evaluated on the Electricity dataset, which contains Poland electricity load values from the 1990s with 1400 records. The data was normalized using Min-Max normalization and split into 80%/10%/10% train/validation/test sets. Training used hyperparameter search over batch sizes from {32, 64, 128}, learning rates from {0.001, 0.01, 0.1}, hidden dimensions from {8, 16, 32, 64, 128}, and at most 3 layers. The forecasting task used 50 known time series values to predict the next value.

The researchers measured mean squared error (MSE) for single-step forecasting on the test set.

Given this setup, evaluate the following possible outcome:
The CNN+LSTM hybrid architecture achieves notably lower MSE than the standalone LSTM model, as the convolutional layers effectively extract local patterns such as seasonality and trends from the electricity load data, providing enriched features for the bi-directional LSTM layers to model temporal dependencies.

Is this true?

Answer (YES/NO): YES